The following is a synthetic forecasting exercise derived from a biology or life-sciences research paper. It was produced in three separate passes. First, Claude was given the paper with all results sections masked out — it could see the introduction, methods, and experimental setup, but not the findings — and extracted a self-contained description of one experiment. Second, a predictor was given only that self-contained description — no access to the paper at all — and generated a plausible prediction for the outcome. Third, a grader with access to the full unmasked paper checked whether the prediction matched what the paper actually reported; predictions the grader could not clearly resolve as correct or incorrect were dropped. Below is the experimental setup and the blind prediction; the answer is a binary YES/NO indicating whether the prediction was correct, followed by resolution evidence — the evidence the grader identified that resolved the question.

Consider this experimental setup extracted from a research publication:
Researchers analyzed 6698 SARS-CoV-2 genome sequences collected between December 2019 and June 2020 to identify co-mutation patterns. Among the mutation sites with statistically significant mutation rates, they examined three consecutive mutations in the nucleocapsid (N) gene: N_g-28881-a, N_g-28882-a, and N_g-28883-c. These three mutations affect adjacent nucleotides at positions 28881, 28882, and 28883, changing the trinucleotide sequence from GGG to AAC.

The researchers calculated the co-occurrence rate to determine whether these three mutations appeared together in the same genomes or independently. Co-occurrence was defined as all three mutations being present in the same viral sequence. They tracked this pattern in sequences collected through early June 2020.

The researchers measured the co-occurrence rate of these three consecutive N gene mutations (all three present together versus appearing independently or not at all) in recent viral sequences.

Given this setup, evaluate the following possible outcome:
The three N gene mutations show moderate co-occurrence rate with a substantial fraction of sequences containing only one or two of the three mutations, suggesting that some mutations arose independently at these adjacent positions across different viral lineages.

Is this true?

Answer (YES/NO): NO